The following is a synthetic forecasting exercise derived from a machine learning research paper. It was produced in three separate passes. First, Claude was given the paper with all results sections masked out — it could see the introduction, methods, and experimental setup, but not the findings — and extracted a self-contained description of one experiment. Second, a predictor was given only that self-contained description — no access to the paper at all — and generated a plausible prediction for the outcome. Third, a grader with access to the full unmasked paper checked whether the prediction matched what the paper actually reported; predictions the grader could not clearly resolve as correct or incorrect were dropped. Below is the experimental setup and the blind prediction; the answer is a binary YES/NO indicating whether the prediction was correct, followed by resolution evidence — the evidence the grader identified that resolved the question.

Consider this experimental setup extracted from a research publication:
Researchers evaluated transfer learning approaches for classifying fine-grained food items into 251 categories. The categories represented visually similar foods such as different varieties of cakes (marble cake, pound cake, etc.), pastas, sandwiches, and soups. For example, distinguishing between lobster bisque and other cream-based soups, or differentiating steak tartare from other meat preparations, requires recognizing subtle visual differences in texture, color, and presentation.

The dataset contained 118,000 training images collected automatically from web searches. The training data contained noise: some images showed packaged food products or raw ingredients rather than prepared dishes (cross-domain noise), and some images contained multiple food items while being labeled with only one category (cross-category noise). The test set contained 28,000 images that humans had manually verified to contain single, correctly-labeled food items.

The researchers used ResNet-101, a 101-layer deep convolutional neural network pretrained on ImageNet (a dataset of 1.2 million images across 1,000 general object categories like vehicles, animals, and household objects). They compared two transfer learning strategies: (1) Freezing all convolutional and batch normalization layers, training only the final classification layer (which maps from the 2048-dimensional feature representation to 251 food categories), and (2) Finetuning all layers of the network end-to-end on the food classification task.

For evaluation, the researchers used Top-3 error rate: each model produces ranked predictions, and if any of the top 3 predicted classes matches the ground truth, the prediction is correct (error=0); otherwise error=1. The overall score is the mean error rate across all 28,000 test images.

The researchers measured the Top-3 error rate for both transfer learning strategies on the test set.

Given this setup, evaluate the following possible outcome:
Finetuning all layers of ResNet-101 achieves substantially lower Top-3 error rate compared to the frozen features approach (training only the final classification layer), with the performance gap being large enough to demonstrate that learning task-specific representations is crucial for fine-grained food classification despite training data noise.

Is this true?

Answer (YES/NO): YES